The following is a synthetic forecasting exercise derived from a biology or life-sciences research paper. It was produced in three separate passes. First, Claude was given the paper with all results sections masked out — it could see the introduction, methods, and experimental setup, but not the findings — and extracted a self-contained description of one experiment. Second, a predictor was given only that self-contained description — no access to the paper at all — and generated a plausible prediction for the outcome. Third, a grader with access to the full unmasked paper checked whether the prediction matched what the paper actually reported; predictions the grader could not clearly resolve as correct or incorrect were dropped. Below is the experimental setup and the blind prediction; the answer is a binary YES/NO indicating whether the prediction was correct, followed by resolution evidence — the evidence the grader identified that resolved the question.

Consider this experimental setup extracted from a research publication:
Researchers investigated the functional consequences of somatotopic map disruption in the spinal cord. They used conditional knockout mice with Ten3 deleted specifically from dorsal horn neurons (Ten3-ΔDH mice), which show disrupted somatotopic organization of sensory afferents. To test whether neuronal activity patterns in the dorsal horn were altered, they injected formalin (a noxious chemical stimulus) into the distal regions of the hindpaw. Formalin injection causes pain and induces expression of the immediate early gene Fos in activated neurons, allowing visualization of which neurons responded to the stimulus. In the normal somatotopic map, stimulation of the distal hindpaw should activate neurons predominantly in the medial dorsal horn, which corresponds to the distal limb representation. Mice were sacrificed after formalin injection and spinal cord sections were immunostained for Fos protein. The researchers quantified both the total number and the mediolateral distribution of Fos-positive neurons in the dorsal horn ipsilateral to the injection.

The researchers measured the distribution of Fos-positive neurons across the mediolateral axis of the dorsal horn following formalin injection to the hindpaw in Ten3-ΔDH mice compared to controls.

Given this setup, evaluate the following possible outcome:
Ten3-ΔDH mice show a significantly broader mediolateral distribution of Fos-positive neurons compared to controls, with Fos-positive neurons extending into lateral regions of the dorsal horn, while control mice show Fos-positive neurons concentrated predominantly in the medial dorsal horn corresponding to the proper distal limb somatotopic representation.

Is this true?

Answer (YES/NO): YES